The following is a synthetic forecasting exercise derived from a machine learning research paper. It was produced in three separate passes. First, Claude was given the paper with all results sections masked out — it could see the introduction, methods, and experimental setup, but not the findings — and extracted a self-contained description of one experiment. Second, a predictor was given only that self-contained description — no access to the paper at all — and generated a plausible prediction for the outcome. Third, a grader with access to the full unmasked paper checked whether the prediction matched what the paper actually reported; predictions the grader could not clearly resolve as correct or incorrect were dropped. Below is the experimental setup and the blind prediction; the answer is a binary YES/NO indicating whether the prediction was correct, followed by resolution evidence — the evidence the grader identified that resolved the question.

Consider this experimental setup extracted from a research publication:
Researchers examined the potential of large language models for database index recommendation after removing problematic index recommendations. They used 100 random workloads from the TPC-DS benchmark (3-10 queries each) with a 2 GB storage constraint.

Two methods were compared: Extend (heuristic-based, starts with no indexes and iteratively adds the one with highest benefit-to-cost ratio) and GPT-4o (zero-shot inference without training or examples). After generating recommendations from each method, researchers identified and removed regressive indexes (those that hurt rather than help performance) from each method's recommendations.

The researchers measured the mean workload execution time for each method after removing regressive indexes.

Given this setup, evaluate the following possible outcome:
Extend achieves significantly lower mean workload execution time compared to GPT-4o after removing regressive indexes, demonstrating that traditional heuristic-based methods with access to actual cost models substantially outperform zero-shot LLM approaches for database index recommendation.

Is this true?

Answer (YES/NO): NO